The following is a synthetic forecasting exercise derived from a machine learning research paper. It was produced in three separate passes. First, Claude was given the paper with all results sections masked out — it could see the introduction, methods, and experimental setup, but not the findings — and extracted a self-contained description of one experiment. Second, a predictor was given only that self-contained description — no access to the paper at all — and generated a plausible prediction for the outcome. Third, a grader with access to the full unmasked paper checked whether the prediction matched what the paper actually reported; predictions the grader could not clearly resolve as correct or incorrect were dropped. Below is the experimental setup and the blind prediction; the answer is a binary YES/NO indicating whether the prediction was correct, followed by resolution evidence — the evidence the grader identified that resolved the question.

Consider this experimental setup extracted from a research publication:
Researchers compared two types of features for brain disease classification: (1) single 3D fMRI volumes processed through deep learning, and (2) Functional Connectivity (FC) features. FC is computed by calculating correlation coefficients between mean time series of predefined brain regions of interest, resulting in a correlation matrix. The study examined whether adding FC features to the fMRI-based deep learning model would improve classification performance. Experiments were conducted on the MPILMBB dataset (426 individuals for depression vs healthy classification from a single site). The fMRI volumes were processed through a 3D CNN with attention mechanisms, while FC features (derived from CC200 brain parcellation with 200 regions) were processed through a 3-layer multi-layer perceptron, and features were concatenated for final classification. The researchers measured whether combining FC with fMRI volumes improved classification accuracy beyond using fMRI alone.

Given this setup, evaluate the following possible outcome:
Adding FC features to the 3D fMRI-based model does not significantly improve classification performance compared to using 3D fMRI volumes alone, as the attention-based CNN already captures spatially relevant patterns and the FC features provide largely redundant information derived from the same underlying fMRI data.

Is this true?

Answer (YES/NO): YES